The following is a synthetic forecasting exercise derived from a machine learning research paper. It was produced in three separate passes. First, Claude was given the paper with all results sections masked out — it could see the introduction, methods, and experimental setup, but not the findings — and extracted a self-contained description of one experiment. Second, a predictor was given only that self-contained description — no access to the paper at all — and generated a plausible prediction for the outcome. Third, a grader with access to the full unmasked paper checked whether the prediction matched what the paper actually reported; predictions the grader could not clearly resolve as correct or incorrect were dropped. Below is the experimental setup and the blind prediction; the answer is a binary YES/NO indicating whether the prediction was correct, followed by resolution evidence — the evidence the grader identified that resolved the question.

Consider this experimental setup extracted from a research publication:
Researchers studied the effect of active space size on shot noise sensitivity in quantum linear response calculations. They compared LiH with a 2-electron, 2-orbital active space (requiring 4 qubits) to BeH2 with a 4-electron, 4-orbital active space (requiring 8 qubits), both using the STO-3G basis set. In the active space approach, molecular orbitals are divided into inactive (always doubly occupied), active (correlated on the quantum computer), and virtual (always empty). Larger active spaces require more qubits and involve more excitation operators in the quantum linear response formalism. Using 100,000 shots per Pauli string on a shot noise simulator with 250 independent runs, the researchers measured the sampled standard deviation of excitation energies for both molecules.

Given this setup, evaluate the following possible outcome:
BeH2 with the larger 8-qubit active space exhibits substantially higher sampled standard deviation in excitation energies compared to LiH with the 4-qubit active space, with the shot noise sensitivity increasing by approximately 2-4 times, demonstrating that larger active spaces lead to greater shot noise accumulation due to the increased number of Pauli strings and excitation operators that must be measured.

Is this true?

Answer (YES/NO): YES